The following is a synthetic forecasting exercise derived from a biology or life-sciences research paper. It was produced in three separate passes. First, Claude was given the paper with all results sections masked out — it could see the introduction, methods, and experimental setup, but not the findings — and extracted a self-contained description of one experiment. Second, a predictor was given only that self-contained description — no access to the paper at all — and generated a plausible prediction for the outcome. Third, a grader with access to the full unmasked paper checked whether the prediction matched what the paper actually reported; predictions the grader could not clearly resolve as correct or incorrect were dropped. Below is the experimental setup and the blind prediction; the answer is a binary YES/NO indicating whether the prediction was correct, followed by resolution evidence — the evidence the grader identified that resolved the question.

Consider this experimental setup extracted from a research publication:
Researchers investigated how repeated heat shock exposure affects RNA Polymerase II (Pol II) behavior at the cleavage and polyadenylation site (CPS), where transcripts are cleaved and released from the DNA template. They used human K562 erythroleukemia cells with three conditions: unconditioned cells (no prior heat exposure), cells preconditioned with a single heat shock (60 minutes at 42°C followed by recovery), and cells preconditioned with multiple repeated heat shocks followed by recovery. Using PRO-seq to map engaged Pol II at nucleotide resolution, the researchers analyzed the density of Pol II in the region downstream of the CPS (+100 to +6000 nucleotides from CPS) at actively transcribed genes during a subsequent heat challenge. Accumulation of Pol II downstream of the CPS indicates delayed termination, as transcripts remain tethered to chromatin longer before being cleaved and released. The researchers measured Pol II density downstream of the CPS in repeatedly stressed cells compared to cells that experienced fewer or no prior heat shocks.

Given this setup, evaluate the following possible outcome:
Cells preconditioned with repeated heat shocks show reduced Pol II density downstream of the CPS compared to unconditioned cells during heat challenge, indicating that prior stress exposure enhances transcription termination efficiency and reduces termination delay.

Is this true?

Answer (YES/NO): NO